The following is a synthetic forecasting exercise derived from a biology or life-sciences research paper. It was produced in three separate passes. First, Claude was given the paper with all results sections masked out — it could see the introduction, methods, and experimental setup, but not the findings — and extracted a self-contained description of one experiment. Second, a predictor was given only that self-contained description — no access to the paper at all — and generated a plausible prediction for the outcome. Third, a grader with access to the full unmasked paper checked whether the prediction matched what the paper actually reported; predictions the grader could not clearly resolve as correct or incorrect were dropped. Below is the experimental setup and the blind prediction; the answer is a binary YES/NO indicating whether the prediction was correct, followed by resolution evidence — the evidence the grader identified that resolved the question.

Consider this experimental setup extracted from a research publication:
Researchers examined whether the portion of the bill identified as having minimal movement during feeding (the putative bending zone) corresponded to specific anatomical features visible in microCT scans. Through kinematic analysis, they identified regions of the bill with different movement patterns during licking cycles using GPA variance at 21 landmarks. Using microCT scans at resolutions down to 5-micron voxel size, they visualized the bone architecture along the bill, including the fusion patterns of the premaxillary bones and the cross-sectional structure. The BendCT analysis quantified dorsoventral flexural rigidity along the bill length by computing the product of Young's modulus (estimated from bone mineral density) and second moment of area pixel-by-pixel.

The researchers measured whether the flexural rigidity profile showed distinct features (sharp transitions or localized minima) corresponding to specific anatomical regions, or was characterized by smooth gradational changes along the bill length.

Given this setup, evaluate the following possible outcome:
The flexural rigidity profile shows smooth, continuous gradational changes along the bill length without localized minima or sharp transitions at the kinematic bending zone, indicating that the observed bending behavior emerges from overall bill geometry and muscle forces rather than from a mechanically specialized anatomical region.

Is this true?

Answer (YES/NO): NO